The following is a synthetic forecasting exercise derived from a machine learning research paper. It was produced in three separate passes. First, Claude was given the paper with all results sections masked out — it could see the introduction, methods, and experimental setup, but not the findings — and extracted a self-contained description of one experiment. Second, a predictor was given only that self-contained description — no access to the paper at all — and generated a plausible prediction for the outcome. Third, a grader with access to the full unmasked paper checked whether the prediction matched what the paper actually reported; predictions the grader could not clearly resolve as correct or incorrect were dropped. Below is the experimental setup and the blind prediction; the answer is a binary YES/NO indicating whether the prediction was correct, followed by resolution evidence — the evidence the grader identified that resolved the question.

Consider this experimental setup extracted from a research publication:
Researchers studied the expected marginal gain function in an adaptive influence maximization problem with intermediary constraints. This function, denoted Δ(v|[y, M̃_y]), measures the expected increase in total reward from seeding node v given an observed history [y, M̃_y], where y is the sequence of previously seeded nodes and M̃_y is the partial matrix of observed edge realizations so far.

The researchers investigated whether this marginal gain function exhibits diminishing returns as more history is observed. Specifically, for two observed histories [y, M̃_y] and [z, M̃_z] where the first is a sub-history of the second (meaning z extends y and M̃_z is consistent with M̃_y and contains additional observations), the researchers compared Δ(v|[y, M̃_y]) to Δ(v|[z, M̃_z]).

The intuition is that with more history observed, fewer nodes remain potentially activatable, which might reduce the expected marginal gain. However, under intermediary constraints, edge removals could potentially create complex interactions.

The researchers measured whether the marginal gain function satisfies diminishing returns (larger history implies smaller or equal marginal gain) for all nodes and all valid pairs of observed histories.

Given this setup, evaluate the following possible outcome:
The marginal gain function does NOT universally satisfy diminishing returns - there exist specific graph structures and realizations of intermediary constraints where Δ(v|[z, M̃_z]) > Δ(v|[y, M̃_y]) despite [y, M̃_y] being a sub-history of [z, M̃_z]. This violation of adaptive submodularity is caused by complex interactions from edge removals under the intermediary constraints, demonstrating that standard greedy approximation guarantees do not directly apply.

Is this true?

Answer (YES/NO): NO